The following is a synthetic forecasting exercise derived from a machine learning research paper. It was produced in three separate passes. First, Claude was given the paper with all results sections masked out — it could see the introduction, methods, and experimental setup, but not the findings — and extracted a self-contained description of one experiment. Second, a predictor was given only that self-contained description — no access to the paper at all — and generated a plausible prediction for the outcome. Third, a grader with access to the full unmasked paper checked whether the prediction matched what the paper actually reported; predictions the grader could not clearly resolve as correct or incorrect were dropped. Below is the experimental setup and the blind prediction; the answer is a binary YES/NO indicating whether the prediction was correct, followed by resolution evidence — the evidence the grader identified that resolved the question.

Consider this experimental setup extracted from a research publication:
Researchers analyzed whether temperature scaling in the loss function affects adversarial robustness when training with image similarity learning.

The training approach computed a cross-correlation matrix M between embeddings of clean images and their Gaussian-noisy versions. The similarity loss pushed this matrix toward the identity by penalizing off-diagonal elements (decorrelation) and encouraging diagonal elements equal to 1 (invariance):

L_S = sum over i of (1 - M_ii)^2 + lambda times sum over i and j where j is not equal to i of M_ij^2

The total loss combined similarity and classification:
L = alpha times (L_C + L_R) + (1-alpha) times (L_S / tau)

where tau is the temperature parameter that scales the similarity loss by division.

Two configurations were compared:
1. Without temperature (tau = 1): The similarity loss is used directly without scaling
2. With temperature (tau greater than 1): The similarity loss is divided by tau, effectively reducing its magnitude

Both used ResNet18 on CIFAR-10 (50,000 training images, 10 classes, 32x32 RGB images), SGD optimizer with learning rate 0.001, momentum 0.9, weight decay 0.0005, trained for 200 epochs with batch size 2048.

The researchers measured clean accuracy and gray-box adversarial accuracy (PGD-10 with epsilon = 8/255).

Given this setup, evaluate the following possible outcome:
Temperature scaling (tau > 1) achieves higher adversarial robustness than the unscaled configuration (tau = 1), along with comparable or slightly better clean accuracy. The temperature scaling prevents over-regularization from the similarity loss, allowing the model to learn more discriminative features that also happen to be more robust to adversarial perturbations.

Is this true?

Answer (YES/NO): YES